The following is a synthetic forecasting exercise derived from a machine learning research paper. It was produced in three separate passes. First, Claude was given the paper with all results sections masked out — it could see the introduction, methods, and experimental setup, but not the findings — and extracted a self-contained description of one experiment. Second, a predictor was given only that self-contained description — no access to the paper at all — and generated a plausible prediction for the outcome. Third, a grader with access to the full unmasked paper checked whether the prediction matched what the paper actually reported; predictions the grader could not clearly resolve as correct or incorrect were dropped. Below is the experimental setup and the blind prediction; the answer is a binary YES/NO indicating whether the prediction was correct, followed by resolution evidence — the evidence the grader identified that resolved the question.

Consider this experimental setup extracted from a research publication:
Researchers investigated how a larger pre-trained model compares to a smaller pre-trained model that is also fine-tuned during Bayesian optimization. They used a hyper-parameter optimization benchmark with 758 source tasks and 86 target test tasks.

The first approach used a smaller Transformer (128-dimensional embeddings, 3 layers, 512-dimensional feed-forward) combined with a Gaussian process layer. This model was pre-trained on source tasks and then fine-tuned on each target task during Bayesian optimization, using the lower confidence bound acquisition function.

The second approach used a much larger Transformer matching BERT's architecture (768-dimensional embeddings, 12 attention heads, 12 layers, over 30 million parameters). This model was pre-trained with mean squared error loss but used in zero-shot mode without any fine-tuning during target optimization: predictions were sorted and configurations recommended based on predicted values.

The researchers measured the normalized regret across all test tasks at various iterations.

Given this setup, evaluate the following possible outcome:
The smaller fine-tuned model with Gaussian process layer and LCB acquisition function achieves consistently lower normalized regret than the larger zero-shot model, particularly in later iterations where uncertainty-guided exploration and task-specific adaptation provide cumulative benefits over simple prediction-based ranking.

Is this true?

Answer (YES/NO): NO